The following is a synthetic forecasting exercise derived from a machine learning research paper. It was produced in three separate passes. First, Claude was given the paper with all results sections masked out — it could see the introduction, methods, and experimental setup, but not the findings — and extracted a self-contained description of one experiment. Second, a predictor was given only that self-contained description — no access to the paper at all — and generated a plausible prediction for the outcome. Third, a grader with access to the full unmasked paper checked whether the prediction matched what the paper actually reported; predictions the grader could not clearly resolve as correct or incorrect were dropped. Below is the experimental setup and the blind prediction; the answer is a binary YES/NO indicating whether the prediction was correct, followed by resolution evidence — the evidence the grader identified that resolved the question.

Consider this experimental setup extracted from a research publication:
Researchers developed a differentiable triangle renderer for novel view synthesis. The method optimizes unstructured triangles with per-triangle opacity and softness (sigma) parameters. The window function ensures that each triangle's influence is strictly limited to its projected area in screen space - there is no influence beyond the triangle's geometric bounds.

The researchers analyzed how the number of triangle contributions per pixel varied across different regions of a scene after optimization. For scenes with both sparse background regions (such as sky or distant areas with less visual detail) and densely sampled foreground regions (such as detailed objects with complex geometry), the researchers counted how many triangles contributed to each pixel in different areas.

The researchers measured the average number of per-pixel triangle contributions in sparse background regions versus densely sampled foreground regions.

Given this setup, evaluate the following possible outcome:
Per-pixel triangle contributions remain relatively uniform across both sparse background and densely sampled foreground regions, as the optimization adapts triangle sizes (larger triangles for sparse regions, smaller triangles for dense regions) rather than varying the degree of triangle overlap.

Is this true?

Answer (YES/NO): NO